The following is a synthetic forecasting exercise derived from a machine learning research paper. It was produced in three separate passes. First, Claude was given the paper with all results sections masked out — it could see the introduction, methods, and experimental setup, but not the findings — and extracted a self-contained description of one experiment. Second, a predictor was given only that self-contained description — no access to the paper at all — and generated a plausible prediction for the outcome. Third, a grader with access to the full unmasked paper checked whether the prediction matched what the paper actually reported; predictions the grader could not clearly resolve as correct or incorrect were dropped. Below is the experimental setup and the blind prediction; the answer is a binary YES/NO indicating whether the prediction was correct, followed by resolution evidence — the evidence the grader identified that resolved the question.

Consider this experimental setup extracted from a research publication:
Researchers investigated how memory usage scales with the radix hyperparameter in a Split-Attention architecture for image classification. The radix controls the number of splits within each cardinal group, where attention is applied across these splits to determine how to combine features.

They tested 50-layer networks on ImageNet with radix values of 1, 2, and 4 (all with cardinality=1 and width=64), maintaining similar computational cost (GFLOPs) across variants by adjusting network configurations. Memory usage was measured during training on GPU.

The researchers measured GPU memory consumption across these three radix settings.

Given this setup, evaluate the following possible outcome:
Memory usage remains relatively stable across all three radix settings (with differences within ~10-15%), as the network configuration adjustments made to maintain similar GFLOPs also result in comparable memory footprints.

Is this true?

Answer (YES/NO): NO